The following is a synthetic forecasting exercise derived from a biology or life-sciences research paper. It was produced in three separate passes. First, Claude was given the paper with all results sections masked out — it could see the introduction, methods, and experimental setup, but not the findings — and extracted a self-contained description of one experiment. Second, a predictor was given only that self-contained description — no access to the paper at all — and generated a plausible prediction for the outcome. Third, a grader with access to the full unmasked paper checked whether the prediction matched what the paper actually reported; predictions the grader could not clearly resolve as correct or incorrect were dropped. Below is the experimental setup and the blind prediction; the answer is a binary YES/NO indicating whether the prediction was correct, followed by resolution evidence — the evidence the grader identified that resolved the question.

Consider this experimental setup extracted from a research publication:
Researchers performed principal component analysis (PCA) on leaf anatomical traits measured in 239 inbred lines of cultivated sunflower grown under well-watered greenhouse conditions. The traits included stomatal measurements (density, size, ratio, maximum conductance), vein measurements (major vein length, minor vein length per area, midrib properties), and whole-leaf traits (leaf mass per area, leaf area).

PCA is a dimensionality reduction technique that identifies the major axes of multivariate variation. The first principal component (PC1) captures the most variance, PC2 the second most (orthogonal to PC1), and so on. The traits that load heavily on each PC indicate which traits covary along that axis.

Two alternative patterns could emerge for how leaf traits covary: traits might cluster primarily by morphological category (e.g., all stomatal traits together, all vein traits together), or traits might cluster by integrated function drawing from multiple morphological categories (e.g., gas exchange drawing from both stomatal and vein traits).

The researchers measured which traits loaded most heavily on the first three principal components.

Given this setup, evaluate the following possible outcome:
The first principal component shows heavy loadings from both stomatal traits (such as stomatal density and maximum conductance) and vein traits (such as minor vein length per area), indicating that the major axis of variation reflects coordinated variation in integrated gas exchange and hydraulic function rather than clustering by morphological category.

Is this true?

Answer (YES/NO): NO